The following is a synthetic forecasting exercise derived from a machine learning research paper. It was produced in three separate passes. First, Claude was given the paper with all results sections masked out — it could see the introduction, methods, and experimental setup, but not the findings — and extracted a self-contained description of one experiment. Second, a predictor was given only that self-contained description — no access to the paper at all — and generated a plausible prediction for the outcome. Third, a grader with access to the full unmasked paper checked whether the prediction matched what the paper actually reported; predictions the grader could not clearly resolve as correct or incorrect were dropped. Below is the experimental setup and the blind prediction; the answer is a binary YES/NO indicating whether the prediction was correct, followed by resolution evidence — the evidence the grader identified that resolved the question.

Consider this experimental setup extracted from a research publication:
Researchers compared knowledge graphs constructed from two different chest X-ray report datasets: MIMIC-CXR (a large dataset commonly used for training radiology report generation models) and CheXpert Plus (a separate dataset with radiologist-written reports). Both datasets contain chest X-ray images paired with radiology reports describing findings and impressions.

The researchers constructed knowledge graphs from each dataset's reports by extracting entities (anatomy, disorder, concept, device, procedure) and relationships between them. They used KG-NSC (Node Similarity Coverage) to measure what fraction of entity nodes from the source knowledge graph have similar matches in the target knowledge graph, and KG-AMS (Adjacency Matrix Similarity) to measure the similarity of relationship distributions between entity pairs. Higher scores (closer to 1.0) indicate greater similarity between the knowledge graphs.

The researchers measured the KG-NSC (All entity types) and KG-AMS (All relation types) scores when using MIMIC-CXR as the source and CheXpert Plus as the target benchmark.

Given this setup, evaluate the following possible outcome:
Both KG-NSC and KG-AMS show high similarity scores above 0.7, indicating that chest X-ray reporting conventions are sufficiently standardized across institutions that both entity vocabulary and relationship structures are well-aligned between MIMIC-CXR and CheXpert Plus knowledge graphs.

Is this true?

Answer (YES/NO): YES